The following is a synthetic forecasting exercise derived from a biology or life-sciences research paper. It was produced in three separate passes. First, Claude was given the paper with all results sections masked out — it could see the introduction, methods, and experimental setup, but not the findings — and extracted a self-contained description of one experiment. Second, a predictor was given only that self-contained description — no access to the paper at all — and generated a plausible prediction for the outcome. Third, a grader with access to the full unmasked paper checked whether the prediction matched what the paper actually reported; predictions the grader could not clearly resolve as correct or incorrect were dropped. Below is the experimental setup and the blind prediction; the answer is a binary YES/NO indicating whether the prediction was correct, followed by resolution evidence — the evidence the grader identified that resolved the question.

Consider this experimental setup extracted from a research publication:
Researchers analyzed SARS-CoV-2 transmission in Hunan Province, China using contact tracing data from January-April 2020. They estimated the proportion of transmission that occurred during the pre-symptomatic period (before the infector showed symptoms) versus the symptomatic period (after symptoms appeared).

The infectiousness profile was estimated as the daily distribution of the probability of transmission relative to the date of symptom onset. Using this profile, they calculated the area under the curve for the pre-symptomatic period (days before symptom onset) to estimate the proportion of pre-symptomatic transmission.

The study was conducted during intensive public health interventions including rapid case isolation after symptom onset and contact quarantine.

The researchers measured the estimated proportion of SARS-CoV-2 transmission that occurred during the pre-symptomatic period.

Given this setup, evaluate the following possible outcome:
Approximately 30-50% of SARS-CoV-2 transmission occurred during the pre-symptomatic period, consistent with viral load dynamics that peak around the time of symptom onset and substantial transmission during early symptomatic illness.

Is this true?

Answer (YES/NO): NO